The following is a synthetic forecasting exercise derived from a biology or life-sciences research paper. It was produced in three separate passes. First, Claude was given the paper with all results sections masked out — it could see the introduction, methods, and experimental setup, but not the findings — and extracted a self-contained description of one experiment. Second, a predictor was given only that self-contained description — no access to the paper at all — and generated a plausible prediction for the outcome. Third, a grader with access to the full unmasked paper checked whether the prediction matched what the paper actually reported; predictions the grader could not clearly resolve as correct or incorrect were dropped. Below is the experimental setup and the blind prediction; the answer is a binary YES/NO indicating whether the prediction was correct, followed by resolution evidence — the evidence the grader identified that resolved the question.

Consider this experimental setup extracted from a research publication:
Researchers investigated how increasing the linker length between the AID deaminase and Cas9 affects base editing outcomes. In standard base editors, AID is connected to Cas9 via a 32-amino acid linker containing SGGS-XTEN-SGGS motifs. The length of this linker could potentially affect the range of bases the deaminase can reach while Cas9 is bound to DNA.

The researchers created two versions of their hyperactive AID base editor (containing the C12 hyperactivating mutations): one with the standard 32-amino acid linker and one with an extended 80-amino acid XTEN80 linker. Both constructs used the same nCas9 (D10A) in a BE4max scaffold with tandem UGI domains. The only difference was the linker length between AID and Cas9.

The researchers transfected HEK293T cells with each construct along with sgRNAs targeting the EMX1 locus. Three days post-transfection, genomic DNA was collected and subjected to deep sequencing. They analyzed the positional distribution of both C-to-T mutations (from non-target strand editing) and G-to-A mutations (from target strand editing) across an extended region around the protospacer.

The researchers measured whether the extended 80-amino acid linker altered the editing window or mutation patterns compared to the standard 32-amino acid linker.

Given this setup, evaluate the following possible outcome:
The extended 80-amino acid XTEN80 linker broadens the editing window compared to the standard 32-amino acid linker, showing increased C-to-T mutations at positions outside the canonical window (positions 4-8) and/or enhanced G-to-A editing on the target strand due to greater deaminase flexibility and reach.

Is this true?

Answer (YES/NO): NO